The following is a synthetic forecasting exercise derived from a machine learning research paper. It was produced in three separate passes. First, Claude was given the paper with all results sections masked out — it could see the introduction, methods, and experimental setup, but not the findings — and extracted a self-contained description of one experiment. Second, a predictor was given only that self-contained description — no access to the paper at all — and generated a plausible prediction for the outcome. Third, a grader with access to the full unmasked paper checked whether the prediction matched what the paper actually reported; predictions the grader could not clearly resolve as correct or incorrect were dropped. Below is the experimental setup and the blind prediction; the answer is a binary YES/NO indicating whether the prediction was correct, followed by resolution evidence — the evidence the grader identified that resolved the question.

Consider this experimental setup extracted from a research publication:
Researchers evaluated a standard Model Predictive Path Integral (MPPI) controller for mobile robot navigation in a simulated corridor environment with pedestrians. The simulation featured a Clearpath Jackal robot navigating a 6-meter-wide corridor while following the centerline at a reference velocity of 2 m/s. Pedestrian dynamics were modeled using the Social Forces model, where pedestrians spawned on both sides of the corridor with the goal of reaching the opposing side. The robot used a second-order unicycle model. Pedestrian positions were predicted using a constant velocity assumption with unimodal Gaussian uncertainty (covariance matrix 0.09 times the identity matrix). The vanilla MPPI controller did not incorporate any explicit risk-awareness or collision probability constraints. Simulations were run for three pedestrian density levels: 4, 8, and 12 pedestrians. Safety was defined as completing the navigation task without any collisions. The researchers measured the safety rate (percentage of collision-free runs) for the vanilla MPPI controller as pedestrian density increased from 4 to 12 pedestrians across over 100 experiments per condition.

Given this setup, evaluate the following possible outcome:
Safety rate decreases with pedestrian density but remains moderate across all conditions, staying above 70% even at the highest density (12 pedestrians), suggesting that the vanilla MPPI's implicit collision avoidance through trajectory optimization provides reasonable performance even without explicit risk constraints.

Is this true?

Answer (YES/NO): NO